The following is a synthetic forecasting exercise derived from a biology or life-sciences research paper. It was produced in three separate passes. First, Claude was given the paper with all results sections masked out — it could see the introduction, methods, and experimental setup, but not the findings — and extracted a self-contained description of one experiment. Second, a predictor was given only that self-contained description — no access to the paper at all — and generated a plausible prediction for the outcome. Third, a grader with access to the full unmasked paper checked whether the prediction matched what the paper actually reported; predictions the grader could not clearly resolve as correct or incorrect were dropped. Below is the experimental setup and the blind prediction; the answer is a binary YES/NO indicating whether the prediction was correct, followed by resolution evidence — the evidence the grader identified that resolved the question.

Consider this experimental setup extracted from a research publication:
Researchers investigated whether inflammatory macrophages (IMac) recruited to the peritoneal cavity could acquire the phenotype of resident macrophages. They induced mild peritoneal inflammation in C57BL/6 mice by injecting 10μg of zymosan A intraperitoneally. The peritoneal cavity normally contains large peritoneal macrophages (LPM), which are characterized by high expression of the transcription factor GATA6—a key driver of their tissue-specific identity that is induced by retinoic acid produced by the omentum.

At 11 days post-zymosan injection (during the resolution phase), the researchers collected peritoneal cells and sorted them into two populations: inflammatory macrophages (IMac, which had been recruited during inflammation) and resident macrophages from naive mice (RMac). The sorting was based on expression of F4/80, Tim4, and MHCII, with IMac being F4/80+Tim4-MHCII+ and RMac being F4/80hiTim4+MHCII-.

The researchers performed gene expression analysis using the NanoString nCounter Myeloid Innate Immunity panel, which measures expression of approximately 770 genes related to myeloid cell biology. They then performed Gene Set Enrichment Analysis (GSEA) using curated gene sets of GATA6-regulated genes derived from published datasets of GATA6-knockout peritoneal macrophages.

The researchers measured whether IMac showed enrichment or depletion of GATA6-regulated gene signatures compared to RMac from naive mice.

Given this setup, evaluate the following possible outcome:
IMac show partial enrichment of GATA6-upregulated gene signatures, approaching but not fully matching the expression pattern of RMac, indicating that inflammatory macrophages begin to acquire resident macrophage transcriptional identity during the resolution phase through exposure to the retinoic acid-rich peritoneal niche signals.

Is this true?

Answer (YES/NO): NO